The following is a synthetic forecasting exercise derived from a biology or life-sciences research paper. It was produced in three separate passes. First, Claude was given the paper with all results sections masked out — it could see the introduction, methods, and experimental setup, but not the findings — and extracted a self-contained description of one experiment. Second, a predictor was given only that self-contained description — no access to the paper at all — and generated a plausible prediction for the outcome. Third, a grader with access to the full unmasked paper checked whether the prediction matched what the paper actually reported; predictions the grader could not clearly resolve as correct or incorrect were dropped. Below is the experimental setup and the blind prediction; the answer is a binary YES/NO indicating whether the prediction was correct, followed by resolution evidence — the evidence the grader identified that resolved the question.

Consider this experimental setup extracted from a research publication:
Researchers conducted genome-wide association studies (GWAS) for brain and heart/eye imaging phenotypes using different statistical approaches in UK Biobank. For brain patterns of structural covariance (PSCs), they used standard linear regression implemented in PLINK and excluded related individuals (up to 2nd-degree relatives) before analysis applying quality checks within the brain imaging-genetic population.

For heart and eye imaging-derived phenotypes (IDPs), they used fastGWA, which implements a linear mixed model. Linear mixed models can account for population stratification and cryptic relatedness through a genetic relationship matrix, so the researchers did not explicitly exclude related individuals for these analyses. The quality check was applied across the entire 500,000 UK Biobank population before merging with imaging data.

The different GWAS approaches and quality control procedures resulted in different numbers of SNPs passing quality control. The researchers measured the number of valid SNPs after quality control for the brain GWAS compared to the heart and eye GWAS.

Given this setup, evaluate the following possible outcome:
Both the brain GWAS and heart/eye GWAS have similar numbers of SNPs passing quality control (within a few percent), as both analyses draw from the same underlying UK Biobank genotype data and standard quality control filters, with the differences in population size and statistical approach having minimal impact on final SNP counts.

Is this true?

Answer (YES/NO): NO